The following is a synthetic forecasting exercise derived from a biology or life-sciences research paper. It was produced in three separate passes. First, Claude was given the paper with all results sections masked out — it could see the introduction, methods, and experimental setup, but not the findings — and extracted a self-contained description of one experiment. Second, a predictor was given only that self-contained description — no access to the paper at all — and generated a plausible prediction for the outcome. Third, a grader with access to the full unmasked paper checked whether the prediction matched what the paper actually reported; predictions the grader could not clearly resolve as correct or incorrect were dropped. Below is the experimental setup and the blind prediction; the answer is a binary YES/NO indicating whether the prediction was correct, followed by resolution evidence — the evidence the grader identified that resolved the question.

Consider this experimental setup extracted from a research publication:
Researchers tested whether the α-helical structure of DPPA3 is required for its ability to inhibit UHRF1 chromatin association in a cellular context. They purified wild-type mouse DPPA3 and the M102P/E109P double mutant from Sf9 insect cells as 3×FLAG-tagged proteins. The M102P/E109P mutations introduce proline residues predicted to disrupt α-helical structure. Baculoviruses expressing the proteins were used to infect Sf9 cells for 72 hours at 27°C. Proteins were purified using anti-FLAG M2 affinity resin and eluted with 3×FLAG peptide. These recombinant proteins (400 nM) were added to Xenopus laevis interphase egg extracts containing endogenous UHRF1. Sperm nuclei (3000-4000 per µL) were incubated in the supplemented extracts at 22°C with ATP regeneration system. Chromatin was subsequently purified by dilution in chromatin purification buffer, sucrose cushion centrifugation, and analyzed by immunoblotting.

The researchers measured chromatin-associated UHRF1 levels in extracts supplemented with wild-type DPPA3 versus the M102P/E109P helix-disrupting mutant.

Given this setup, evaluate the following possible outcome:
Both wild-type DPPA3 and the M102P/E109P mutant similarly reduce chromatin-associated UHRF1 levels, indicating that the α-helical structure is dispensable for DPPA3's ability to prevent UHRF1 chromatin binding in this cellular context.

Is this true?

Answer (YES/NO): NO